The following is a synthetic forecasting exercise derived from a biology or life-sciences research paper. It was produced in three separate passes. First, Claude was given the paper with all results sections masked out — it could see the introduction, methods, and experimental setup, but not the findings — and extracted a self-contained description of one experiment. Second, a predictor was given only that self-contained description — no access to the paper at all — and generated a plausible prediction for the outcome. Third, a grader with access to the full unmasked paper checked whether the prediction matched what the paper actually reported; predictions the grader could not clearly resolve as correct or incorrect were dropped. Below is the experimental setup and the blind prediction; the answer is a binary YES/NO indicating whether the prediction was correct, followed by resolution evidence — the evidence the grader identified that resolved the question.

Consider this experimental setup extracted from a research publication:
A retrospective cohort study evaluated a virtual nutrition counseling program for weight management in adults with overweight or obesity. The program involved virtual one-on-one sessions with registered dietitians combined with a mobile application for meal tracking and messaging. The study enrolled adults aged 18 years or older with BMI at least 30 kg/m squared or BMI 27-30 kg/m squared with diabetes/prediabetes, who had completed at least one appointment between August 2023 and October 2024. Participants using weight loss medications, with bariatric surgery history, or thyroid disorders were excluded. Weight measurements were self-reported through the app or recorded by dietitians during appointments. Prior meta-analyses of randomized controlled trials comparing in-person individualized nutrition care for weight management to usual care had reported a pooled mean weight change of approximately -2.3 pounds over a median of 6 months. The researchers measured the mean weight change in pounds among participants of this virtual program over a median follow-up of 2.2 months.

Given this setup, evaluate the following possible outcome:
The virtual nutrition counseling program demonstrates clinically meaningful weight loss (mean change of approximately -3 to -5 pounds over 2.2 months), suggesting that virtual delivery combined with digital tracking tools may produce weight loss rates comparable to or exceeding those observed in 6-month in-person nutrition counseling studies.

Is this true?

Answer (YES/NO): YES